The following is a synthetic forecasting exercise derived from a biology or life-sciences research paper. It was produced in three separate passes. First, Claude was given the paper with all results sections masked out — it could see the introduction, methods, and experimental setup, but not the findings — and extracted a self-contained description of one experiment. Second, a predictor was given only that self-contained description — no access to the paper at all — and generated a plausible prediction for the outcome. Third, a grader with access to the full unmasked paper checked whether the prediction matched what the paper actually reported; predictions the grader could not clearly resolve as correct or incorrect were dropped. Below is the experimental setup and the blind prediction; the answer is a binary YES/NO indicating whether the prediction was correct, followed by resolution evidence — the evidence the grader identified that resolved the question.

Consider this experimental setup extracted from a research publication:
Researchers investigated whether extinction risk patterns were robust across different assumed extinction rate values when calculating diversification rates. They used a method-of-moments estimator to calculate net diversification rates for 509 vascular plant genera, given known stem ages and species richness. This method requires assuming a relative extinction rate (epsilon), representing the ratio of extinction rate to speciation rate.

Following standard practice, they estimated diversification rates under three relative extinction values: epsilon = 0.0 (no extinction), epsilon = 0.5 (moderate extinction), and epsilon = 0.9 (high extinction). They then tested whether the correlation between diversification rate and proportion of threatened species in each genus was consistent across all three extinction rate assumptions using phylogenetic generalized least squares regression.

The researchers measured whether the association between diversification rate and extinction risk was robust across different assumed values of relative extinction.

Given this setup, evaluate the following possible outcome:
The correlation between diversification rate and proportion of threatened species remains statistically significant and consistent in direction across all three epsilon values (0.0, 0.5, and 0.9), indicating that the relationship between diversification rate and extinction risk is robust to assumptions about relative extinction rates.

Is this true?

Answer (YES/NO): YES